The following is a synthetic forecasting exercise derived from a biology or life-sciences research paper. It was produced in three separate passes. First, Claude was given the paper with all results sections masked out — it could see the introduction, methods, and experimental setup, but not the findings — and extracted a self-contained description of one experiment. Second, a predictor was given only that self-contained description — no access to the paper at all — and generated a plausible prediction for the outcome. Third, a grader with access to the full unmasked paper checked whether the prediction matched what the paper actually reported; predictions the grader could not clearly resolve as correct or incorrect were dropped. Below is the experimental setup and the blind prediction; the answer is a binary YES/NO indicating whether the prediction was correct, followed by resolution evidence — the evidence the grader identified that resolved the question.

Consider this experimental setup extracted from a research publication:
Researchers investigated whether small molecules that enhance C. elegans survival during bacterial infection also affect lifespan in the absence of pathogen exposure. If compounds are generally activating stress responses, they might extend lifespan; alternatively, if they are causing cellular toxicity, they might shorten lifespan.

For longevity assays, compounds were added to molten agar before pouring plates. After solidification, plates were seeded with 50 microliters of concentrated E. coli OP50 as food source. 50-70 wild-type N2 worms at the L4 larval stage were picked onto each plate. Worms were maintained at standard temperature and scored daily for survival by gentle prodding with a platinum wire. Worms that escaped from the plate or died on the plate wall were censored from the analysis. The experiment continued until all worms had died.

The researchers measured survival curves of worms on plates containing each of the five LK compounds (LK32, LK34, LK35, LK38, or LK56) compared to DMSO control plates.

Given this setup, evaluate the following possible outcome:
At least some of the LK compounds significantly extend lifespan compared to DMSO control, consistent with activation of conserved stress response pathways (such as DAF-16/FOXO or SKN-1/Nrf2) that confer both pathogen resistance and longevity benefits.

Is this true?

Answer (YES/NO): NO